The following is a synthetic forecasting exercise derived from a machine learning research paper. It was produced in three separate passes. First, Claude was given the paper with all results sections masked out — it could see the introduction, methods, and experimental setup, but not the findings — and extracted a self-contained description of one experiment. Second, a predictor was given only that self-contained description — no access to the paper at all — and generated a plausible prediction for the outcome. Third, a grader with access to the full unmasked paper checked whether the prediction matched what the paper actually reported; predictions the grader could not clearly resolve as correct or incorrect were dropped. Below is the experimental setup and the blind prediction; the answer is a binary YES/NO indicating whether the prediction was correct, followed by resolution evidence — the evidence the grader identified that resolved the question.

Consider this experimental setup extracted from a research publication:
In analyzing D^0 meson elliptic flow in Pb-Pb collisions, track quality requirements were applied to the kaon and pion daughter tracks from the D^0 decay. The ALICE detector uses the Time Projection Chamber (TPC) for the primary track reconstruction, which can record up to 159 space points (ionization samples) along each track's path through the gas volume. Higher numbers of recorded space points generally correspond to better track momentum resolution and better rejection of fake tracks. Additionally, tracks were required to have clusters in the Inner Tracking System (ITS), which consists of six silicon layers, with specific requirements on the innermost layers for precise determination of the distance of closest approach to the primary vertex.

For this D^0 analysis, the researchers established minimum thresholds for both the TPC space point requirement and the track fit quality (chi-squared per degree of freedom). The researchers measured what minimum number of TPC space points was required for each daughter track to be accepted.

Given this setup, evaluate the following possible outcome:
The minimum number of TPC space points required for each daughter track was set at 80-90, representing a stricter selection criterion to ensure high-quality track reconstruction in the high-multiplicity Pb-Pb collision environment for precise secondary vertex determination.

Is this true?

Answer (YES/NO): NO